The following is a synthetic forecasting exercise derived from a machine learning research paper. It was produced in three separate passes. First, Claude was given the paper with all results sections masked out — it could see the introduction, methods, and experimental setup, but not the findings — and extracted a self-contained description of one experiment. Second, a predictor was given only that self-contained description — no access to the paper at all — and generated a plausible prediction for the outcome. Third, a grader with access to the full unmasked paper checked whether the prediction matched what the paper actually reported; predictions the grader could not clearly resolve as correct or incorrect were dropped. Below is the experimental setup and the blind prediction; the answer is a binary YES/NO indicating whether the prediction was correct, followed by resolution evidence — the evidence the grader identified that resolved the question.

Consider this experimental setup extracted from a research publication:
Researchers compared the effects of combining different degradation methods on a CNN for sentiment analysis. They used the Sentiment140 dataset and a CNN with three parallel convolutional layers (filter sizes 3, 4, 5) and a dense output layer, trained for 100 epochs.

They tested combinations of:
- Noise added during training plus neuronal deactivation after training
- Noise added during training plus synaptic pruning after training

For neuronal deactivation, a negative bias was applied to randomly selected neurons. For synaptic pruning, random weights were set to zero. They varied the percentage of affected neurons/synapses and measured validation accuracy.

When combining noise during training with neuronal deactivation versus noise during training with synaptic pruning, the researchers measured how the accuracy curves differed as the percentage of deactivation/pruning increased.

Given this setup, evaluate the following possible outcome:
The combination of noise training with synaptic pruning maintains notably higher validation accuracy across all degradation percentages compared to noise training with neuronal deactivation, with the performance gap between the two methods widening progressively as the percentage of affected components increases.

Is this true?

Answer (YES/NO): NO